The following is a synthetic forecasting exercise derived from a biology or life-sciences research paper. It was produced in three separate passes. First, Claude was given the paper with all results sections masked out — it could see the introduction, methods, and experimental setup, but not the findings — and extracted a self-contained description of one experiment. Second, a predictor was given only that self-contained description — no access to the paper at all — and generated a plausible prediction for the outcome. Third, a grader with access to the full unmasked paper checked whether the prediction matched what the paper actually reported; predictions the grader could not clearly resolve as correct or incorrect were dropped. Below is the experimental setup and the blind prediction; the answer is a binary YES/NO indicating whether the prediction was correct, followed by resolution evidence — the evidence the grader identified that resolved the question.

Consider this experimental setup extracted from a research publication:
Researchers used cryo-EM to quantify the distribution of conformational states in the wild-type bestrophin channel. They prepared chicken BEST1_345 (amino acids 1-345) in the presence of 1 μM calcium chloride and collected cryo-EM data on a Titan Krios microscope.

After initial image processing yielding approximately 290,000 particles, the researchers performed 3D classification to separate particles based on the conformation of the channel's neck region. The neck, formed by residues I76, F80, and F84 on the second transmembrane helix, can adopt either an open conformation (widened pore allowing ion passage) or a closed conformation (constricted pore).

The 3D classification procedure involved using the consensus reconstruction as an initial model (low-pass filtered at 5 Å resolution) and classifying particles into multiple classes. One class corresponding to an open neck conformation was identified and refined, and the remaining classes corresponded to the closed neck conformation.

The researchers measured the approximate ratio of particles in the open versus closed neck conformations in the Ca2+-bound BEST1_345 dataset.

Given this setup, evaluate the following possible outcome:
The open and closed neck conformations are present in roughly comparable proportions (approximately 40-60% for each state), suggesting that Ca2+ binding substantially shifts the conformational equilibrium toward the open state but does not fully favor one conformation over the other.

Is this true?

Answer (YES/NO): NO